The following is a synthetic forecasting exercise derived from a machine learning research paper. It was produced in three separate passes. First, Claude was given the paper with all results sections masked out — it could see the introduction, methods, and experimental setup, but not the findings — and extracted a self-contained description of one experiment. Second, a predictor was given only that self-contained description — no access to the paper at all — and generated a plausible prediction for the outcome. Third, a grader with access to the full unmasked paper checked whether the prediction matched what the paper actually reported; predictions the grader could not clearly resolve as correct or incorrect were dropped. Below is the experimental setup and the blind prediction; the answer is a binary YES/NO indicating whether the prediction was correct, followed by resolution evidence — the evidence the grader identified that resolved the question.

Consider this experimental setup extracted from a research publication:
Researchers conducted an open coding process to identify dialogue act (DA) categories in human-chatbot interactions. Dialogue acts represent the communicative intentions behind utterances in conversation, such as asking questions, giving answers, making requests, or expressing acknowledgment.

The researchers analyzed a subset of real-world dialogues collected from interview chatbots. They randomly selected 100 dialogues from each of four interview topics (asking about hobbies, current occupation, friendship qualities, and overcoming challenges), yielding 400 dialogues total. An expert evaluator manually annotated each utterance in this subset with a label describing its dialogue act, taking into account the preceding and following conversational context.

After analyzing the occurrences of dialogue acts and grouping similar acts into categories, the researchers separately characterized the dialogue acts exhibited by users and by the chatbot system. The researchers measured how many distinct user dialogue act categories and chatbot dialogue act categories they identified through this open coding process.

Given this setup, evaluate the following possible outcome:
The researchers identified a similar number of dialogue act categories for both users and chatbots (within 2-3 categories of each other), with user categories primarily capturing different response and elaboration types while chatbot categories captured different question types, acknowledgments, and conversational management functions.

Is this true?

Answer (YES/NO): NO